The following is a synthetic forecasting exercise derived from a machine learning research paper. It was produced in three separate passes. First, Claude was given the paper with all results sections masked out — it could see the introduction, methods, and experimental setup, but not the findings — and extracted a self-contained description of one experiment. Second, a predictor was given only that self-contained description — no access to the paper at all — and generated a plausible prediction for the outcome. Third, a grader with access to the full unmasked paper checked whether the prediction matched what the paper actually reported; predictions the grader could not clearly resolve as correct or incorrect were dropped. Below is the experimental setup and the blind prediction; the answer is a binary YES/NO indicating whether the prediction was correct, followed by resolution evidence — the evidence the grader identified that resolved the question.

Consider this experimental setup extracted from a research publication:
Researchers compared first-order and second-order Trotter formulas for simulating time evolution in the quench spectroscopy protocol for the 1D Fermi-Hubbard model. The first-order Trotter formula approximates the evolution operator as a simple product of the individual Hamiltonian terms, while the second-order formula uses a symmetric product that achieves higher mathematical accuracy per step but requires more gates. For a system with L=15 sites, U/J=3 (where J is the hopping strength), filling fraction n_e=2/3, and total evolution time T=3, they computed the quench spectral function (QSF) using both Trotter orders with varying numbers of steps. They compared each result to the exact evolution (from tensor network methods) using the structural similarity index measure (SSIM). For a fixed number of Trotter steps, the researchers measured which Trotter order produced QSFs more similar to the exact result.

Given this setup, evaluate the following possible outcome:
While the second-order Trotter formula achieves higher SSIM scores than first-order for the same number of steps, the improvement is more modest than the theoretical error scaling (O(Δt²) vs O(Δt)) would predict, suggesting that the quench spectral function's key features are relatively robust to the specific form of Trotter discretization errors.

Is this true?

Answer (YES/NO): NO